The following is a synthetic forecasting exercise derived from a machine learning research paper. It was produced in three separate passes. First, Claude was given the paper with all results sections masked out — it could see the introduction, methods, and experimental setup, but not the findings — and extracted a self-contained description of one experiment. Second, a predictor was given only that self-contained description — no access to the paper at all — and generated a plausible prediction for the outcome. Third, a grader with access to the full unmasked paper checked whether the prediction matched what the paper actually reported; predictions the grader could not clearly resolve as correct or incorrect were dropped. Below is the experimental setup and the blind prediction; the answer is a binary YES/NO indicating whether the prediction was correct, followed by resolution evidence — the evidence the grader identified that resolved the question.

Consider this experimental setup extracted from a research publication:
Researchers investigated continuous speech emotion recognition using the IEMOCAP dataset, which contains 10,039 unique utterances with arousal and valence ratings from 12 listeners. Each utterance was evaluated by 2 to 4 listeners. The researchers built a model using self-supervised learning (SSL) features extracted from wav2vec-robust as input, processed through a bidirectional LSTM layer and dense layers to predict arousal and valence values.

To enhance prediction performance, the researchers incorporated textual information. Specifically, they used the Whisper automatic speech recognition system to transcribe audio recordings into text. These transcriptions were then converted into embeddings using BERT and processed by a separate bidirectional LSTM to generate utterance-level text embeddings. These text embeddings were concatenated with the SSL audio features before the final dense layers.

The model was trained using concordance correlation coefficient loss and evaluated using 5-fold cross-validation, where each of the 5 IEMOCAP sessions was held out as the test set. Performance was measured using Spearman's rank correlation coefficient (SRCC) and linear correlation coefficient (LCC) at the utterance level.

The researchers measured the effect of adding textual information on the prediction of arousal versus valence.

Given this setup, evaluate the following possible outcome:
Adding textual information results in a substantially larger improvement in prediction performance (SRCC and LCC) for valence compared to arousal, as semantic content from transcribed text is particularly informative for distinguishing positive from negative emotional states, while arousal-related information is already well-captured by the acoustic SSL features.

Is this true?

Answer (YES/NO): YES